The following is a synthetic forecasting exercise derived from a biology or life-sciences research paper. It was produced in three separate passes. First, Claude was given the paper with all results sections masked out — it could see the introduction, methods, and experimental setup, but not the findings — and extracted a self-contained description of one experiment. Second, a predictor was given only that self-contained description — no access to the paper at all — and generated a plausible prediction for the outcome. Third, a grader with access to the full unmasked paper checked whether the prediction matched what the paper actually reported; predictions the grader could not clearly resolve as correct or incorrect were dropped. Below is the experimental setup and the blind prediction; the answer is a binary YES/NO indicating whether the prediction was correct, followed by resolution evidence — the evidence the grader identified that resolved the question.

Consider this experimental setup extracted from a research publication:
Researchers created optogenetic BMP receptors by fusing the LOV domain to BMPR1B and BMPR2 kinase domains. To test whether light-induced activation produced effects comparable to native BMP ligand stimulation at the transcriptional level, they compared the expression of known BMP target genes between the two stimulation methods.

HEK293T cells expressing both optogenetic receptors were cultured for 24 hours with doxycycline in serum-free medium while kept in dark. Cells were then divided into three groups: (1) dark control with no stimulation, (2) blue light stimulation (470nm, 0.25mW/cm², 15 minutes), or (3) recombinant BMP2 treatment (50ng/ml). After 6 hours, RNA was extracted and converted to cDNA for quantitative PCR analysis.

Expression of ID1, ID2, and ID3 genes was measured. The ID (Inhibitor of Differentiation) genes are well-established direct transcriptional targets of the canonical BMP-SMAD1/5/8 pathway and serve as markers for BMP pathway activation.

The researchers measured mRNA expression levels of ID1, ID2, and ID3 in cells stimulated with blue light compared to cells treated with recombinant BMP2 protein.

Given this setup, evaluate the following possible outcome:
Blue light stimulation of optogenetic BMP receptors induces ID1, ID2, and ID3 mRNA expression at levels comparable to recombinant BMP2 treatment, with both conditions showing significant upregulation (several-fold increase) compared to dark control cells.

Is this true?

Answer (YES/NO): NO